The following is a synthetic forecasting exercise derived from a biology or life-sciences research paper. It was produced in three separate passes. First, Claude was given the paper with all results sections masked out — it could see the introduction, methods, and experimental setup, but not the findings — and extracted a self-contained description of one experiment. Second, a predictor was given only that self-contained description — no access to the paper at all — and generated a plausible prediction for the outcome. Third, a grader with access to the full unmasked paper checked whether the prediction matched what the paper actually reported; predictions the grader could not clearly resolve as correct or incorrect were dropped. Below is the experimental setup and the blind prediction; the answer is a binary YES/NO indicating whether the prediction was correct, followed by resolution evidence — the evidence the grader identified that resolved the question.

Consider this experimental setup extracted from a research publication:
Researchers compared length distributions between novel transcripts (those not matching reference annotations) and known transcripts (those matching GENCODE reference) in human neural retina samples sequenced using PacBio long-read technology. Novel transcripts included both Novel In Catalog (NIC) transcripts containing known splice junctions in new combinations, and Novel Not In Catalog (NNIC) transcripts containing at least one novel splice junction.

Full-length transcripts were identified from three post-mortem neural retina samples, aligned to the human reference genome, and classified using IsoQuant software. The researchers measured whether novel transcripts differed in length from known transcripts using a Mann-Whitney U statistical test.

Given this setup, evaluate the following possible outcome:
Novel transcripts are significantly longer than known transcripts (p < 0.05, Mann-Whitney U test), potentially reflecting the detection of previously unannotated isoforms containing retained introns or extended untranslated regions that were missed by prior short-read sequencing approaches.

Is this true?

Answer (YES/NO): YES